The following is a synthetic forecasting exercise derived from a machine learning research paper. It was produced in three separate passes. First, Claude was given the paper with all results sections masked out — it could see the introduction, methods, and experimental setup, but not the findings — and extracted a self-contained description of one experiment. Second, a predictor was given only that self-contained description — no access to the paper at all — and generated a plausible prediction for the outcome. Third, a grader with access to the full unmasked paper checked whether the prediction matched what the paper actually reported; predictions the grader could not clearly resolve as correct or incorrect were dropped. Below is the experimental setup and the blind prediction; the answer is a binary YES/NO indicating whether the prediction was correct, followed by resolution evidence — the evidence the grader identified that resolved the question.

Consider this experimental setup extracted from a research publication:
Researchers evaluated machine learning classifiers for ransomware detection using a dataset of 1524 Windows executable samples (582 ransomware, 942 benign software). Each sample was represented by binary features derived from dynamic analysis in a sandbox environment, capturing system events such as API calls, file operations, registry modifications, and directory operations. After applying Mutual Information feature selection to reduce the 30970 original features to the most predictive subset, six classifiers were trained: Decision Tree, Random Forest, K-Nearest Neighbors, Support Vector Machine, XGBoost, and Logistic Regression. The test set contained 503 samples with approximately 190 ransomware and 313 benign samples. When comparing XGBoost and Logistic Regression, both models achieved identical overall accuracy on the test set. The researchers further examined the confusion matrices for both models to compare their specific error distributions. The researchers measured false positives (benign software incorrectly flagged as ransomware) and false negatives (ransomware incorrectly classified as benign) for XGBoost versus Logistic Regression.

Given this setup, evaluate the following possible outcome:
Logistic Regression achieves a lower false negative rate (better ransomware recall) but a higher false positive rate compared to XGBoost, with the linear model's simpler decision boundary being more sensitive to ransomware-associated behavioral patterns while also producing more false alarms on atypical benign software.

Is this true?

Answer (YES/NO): NO